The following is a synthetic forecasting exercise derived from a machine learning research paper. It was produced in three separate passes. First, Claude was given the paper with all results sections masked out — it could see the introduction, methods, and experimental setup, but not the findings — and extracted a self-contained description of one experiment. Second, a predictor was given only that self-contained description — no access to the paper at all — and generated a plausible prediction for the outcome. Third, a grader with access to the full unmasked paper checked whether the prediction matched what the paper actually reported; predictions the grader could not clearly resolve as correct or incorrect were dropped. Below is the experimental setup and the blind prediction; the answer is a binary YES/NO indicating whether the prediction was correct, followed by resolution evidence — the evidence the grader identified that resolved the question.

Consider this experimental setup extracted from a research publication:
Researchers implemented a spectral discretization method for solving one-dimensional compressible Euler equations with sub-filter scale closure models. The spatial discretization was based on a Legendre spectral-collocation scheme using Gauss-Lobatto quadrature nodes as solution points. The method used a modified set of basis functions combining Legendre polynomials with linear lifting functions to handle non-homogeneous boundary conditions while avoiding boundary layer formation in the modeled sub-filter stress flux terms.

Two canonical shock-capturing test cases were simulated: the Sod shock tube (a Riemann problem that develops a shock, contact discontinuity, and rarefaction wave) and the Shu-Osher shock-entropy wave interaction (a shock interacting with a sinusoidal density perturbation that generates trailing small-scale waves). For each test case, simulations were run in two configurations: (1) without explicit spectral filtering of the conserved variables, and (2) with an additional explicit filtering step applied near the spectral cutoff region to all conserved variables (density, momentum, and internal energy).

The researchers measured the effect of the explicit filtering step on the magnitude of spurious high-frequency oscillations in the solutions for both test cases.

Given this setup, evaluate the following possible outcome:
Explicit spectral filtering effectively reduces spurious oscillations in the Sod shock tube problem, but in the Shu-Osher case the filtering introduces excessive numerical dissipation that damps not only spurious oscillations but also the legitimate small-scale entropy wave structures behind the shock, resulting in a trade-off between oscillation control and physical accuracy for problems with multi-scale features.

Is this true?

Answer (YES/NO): NO